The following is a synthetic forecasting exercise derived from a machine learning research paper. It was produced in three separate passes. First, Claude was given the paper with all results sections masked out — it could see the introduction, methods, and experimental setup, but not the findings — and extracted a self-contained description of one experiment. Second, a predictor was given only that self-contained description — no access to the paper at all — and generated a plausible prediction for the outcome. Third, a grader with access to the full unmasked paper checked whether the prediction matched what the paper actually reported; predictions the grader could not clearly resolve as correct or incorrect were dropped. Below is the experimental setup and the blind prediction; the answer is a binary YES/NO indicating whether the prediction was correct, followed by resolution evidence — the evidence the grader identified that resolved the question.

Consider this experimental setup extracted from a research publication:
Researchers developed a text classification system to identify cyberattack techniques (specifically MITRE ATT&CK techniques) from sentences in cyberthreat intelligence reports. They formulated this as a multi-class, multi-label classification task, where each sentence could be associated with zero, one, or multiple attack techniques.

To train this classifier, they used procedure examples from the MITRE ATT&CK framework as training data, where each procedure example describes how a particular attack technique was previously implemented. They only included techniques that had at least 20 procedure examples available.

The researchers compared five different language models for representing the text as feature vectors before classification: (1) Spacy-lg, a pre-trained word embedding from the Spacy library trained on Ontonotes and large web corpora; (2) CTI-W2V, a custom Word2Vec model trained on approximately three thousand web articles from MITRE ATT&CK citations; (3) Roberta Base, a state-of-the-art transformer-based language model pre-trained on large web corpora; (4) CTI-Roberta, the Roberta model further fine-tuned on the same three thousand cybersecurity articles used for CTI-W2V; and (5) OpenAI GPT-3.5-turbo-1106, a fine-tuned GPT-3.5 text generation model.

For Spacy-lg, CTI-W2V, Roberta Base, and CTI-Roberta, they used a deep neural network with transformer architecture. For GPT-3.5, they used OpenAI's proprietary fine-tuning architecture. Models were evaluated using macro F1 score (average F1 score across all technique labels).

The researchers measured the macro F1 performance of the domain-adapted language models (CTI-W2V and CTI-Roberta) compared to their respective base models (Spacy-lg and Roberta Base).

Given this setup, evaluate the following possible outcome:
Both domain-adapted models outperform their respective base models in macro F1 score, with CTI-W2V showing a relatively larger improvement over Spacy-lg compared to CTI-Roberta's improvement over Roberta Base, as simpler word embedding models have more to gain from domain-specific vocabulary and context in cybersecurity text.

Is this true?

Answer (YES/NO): NO